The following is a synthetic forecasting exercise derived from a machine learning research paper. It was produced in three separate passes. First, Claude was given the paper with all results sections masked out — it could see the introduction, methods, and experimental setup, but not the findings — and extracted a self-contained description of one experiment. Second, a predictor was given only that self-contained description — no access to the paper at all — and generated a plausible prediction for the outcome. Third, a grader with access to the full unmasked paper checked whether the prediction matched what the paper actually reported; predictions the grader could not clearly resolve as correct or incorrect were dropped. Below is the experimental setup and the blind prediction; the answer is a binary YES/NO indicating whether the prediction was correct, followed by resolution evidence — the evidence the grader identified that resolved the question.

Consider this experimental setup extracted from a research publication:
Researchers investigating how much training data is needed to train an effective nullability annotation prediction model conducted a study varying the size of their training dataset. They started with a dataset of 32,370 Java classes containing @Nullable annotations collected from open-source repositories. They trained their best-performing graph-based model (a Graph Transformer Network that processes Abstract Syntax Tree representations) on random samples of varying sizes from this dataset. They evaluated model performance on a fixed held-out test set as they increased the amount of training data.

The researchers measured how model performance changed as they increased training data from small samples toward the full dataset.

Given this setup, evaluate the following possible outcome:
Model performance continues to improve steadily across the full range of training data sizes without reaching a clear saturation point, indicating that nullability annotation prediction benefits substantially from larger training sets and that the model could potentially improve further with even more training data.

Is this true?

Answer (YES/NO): NO